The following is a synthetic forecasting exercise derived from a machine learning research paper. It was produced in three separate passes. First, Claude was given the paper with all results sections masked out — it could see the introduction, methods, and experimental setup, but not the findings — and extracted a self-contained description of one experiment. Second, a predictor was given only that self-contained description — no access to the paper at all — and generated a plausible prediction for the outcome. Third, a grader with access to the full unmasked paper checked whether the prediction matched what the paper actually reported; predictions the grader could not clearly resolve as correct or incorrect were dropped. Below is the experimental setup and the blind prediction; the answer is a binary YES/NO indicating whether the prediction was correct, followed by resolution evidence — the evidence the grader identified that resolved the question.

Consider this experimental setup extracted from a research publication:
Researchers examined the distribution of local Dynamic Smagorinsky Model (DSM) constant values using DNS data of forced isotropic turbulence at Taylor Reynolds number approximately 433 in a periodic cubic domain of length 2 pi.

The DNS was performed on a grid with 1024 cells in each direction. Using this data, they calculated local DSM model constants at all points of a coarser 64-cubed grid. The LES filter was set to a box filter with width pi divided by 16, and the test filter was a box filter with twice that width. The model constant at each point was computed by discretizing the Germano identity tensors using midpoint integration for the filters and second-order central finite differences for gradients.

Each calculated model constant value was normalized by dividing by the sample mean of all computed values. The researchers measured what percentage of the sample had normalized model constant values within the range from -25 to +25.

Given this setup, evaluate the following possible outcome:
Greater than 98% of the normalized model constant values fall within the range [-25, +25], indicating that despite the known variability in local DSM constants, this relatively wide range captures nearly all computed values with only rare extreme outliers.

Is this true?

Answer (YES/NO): YES